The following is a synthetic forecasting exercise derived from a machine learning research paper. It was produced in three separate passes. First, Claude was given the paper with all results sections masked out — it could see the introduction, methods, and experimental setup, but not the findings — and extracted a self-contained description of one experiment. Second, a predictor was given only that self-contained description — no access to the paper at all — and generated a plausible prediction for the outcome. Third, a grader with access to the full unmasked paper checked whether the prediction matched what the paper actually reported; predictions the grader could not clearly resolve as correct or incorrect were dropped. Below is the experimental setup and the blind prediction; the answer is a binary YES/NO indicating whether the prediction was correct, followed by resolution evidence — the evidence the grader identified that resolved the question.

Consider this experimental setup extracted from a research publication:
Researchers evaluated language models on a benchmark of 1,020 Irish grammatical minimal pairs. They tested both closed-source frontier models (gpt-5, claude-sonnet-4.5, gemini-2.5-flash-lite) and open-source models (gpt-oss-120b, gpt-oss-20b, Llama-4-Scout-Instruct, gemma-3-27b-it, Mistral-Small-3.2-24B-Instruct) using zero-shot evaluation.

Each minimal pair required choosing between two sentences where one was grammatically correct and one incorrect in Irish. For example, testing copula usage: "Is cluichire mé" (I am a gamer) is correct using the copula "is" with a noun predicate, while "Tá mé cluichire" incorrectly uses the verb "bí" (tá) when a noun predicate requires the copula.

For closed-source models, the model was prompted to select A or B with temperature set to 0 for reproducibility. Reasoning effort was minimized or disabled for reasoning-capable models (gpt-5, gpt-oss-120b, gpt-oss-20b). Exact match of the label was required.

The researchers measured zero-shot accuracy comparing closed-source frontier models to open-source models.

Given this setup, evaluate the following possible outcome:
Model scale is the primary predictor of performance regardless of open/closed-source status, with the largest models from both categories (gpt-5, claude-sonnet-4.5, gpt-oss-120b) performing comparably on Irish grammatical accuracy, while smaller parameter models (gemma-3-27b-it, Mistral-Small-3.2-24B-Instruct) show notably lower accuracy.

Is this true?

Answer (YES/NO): NO